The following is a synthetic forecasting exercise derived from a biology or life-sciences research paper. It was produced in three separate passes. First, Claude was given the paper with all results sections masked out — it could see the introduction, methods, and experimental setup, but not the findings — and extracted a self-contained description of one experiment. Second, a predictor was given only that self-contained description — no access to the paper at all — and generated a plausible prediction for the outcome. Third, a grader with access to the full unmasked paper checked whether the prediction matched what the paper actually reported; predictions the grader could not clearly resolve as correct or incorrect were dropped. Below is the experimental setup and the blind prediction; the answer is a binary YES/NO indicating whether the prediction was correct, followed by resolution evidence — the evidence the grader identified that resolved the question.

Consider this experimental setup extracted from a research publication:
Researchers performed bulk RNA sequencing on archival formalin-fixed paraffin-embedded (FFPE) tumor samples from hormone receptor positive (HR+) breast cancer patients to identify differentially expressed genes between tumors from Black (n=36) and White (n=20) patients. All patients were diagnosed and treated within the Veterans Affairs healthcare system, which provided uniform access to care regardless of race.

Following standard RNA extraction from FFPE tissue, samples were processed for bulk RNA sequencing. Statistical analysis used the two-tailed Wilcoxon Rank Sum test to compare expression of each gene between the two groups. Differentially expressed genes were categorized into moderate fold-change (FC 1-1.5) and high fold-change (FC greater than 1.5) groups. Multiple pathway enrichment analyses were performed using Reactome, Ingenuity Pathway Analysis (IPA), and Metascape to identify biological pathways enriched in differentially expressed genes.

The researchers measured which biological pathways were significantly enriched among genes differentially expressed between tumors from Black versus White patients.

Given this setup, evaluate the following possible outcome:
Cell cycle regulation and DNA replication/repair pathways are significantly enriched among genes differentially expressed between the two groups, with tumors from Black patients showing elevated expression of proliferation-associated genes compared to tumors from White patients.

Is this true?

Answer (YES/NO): NO